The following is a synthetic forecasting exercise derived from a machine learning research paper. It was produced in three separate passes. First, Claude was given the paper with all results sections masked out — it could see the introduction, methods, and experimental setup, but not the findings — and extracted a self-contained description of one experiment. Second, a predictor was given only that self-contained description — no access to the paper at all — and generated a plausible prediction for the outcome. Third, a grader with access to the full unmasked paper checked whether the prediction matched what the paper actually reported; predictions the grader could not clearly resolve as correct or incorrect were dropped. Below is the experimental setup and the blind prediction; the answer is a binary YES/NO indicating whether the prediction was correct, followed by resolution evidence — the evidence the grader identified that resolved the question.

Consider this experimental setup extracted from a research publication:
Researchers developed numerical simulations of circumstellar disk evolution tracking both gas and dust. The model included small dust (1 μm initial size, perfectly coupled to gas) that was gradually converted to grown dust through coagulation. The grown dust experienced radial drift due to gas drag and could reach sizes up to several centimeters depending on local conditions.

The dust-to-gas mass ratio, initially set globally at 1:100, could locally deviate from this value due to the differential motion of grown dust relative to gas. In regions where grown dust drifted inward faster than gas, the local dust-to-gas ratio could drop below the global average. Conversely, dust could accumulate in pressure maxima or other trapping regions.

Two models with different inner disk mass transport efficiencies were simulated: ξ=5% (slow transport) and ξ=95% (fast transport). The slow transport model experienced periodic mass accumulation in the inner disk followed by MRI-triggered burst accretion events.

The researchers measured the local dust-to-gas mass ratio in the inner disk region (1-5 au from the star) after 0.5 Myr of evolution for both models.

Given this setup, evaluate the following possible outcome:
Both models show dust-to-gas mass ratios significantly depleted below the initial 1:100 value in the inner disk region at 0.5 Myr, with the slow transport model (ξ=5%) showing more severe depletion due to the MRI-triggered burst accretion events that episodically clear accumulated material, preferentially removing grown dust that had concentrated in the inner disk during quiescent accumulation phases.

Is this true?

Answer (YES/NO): NO